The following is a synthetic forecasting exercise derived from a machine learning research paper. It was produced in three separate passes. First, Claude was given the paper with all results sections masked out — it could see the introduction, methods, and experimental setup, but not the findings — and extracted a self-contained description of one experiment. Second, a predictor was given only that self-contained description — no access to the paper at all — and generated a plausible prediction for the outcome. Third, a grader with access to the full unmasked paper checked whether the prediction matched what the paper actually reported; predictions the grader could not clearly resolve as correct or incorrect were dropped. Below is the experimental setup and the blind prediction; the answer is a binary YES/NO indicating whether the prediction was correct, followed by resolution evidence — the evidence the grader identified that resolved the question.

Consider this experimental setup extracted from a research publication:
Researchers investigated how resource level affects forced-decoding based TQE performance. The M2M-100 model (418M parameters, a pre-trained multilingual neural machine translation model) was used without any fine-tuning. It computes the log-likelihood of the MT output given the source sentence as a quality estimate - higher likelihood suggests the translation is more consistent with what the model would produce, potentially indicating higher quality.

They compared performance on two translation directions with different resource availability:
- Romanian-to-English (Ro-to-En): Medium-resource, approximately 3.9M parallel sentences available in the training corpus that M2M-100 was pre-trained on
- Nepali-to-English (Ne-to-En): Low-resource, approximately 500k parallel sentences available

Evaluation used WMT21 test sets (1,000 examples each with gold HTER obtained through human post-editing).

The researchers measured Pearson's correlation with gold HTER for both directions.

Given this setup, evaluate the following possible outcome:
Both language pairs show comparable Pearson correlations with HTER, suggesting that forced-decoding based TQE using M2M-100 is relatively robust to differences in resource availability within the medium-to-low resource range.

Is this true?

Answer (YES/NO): NO